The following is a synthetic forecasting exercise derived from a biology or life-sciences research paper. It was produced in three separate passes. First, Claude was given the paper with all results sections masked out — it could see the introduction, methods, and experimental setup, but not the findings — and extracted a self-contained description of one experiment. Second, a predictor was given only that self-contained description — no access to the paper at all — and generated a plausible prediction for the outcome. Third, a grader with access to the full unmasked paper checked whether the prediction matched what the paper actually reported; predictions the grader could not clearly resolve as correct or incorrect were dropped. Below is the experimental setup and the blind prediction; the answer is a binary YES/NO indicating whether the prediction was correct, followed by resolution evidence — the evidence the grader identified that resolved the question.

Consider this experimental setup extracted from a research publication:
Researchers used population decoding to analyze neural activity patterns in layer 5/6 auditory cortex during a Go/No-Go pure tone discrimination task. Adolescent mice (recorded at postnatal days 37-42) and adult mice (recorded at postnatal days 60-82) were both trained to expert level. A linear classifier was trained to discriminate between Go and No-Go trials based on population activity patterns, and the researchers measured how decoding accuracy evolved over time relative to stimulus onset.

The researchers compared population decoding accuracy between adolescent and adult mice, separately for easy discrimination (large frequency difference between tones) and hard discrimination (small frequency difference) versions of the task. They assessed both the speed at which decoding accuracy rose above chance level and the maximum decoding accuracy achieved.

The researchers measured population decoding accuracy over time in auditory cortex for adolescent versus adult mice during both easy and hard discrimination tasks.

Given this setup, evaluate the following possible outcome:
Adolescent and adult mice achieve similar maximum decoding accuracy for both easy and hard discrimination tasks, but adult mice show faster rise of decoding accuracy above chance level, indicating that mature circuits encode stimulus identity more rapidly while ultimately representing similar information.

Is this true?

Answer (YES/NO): NO